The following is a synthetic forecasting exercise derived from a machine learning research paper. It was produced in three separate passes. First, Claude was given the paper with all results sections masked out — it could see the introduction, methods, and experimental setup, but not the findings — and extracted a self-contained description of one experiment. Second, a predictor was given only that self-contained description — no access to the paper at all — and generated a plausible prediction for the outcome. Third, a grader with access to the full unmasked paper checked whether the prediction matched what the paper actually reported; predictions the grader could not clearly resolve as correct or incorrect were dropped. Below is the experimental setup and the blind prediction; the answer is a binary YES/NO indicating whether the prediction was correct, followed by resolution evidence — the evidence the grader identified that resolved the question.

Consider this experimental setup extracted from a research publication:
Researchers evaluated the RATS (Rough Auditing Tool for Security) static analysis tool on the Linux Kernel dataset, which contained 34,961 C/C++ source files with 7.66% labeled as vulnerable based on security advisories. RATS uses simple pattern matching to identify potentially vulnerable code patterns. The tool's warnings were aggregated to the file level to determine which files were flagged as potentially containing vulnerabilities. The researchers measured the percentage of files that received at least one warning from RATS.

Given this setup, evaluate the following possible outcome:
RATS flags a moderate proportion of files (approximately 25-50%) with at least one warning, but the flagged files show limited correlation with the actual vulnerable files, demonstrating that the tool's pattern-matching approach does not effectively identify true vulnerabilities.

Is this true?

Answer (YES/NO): NO